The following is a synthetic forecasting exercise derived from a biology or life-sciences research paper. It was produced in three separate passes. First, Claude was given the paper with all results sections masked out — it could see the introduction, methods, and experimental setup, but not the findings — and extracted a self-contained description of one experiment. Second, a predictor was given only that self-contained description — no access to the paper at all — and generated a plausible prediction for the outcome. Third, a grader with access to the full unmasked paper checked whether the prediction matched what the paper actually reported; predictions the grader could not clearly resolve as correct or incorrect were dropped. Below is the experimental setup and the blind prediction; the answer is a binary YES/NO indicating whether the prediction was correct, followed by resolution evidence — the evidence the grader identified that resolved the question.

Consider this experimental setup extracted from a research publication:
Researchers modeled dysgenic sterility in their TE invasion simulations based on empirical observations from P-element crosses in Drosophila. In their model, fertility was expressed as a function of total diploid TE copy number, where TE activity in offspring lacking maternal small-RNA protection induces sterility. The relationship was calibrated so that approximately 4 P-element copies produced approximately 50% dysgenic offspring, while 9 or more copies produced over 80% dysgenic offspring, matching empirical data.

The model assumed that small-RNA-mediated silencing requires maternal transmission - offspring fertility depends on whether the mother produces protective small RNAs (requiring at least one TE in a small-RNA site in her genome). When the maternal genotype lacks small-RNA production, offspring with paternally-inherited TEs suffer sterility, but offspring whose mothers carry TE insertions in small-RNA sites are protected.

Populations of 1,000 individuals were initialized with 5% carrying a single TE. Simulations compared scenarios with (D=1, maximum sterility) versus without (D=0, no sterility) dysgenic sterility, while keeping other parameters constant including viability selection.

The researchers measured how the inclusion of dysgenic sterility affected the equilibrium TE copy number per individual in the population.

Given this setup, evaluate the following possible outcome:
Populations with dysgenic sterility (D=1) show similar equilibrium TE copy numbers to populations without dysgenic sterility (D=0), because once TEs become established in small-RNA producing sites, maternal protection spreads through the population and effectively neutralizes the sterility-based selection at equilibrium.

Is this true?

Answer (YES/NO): NO